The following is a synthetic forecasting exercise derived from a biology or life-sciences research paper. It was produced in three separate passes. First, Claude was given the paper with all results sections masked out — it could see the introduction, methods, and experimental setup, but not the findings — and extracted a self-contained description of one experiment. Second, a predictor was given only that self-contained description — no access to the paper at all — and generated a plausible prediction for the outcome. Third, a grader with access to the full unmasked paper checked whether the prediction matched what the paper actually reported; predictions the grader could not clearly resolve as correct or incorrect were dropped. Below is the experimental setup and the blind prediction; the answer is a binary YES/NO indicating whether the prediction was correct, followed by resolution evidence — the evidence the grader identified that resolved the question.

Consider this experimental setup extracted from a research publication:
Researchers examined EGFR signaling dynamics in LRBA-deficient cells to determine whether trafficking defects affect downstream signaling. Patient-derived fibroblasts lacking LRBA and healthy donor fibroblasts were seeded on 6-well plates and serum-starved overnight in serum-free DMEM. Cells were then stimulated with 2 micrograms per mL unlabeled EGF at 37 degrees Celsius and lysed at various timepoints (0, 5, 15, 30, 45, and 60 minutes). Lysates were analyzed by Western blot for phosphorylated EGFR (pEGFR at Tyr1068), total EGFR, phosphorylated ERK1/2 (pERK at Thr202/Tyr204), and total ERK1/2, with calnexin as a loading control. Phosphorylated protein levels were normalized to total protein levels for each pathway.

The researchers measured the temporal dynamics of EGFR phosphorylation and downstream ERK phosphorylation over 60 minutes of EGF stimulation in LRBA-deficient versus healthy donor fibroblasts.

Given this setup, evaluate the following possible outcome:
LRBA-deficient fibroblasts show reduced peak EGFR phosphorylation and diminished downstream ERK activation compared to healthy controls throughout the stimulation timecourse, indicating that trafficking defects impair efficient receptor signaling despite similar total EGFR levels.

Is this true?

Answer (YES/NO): NO